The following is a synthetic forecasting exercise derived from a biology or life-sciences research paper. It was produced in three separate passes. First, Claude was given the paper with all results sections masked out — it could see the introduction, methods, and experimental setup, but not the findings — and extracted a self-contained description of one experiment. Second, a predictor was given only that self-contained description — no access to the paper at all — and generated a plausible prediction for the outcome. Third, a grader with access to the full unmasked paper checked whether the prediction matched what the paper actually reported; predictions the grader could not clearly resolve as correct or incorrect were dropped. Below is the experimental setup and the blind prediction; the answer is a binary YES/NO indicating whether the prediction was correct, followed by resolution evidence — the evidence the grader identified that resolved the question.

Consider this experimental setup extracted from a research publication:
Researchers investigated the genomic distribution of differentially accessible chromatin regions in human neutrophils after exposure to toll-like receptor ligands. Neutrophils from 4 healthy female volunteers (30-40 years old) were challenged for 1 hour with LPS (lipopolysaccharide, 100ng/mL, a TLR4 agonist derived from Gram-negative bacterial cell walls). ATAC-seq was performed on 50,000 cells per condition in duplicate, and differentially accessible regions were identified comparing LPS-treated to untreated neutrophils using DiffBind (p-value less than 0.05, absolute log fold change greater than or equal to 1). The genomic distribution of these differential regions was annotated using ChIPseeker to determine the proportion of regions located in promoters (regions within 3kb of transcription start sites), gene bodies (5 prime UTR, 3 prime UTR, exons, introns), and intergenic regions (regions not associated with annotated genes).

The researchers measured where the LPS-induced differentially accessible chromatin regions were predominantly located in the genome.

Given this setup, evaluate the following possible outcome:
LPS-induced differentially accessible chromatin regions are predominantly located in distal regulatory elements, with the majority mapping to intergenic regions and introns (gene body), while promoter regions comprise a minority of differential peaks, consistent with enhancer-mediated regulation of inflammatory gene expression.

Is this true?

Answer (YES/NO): YES